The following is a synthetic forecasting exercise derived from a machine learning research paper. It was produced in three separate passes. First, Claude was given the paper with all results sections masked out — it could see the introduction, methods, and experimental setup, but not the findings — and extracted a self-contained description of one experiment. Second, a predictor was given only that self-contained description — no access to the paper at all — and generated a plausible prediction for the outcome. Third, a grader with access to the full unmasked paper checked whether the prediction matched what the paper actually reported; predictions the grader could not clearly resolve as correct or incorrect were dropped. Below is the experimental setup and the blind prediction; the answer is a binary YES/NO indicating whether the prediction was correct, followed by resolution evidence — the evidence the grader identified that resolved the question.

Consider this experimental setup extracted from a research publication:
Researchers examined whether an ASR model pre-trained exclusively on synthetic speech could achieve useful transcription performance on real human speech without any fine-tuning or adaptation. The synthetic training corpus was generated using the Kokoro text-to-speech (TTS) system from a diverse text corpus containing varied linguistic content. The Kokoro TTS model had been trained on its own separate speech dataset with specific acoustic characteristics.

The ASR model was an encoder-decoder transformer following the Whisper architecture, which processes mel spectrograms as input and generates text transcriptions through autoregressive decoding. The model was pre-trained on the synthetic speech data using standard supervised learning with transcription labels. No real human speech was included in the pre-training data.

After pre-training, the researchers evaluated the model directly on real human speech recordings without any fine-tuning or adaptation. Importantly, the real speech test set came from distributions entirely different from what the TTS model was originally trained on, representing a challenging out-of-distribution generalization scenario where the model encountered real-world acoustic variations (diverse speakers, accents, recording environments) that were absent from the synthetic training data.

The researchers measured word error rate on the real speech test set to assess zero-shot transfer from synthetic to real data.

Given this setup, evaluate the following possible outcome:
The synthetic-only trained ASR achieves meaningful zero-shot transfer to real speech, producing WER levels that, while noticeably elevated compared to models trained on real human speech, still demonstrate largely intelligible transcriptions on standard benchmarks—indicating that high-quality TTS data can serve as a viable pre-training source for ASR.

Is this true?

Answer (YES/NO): NO